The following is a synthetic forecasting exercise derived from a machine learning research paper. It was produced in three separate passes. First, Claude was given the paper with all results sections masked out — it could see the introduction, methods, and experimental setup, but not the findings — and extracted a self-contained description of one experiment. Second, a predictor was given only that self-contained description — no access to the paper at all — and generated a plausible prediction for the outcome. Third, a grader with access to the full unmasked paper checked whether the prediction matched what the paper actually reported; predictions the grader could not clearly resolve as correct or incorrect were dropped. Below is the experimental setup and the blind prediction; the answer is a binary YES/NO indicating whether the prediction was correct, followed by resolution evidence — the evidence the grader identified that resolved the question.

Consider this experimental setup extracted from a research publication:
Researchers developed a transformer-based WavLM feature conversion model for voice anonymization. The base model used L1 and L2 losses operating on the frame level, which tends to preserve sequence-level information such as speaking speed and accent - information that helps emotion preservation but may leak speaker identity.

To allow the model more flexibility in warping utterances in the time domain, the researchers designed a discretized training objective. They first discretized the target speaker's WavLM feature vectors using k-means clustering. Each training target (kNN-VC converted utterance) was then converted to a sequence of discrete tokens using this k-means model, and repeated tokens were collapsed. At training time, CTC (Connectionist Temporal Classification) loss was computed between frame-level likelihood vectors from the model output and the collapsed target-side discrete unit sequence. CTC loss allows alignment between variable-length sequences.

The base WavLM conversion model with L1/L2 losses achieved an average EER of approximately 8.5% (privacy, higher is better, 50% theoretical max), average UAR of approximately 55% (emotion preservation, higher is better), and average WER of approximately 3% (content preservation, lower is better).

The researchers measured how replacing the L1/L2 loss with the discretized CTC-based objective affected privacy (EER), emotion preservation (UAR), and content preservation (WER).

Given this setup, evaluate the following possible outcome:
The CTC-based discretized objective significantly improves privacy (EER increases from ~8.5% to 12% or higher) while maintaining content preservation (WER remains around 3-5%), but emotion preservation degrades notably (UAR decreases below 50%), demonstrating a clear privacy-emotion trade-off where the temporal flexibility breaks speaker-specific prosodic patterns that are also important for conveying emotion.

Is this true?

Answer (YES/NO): NO